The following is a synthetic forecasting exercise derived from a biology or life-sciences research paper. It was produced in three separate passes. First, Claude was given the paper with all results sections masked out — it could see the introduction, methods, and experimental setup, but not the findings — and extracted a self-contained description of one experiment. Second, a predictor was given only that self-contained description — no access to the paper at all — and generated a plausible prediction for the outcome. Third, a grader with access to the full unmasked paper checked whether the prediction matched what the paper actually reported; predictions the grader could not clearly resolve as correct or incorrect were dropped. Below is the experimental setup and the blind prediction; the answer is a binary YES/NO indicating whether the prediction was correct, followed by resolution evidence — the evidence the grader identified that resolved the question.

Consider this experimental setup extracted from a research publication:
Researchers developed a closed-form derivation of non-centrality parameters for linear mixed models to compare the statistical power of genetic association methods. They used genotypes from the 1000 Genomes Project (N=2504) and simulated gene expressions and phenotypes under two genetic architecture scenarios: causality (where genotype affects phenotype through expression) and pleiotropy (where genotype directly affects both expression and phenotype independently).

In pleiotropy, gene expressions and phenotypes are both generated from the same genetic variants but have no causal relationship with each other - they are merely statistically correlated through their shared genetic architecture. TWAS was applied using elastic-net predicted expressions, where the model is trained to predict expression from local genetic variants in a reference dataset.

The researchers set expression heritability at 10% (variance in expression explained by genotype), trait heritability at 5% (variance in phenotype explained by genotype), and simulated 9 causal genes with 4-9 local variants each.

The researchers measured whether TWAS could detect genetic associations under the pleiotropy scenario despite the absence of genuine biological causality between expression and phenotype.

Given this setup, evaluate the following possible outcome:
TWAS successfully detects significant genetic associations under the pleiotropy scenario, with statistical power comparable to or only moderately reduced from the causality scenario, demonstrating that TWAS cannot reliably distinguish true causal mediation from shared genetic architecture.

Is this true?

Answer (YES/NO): YES